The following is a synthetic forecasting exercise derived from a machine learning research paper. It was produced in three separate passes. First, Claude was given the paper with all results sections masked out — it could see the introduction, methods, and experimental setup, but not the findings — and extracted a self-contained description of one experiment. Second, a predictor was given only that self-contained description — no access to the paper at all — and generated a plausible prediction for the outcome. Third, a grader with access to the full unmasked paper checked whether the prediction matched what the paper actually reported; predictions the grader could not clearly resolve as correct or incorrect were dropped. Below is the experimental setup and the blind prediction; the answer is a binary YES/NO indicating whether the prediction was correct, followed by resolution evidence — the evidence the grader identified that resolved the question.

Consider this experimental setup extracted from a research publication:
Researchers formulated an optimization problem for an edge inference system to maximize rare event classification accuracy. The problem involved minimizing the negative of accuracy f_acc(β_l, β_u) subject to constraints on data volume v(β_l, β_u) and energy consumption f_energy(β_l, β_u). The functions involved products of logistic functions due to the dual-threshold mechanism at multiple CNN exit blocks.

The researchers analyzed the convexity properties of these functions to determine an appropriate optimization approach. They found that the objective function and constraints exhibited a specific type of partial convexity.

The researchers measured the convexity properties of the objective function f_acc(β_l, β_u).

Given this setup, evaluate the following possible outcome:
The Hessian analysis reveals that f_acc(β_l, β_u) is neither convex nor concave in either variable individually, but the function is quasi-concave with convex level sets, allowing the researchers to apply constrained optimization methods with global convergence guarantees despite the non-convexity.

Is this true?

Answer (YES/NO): NO